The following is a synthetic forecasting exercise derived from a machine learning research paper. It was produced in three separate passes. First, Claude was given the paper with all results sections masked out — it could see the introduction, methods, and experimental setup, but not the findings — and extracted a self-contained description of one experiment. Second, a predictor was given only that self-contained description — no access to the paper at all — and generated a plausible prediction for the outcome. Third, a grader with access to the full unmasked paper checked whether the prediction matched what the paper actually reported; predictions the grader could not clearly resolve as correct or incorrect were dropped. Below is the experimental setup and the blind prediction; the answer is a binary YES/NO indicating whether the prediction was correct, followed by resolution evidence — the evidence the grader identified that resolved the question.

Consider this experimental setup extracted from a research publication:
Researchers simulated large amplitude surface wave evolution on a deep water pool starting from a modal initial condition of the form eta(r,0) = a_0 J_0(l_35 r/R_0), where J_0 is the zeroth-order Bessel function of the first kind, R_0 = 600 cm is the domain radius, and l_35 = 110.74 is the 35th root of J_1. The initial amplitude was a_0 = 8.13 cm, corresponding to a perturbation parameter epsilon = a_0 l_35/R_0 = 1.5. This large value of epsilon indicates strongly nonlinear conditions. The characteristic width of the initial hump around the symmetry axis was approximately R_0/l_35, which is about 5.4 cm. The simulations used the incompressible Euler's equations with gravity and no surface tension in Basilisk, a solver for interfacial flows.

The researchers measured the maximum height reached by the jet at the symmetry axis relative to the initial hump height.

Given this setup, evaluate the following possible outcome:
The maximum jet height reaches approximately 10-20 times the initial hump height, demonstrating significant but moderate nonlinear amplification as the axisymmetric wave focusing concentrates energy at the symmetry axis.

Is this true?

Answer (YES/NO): NO